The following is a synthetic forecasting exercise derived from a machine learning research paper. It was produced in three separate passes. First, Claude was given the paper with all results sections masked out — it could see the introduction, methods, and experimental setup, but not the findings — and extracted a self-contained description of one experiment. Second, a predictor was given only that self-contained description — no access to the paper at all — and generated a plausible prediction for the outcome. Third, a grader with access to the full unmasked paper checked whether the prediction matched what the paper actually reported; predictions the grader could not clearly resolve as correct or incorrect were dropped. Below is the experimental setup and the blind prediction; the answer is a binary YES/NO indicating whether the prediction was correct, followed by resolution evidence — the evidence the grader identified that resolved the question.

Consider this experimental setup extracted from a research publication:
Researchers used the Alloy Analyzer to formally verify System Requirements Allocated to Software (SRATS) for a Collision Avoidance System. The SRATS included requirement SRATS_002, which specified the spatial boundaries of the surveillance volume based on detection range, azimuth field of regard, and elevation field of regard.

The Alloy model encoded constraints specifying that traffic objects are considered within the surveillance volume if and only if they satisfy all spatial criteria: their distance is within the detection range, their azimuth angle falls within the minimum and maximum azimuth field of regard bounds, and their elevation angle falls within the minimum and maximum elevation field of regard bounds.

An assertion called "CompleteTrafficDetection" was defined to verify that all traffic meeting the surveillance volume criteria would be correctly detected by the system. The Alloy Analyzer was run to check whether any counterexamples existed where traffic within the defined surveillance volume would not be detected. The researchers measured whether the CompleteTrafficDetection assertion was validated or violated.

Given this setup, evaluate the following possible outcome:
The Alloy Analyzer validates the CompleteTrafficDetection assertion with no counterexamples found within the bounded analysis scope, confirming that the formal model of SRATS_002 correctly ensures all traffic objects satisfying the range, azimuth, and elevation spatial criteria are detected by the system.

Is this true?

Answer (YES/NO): YES